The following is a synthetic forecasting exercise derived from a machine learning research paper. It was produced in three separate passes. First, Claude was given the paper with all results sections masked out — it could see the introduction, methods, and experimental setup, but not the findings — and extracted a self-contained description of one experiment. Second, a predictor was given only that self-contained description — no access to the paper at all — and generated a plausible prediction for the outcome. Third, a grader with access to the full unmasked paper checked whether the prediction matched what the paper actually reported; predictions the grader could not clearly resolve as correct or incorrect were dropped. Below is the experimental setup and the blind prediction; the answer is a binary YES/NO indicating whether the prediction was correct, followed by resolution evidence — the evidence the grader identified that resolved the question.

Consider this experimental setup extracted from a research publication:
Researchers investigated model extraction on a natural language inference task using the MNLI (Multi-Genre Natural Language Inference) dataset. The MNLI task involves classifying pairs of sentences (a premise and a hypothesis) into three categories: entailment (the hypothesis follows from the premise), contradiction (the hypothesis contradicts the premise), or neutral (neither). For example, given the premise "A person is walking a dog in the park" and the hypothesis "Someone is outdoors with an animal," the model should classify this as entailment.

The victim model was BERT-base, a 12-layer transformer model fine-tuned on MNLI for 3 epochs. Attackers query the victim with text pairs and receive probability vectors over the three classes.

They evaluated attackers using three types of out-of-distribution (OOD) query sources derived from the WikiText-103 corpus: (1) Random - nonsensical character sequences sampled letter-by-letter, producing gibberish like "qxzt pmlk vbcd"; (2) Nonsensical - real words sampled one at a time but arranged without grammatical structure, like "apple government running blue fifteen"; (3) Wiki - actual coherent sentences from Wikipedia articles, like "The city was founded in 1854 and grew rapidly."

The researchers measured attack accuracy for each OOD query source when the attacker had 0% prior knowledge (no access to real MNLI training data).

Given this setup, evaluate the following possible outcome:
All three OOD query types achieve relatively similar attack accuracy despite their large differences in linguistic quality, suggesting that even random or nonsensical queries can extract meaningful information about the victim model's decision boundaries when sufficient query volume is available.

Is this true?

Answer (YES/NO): NO